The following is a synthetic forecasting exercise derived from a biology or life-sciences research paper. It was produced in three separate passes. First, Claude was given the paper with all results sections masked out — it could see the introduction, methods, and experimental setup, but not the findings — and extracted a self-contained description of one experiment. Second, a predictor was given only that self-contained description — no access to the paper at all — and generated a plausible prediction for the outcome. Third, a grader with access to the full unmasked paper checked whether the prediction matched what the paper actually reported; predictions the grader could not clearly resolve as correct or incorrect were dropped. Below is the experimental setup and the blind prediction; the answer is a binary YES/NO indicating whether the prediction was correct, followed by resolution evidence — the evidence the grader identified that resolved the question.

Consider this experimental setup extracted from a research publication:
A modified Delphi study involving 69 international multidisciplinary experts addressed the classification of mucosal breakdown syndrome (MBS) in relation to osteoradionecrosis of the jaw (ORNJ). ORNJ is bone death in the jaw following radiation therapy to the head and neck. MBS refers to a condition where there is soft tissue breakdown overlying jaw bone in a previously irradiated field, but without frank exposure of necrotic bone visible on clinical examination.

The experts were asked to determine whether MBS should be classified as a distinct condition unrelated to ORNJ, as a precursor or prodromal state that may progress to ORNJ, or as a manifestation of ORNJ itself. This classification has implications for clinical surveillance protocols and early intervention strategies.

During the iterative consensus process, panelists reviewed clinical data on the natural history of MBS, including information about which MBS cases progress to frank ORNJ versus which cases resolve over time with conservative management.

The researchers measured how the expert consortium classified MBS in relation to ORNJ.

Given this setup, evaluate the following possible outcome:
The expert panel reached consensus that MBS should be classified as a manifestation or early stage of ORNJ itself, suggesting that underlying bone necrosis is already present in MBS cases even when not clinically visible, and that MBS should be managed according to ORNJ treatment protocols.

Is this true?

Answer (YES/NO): NO